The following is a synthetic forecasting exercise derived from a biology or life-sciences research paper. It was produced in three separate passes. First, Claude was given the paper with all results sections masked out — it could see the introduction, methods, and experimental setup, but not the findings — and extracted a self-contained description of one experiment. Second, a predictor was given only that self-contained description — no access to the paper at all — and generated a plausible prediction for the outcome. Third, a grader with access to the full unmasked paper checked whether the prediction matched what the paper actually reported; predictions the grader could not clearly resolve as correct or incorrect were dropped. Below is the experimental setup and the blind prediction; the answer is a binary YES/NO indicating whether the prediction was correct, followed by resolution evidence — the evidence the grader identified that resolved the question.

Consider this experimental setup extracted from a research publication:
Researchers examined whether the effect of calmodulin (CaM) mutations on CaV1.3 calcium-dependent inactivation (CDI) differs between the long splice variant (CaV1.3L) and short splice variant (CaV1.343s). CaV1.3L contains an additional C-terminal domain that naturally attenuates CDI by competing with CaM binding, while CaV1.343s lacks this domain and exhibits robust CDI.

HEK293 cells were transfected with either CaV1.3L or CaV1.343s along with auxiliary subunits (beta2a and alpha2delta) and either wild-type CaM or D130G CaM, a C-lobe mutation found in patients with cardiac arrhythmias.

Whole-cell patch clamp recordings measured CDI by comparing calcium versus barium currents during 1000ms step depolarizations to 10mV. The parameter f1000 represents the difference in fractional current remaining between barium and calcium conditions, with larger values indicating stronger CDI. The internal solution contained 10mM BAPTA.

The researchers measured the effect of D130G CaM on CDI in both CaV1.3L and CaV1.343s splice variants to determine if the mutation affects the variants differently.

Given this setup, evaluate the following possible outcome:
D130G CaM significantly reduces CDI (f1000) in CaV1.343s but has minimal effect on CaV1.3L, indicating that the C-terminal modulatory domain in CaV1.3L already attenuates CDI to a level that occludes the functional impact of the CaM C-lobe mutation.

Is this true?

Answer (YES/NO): NO